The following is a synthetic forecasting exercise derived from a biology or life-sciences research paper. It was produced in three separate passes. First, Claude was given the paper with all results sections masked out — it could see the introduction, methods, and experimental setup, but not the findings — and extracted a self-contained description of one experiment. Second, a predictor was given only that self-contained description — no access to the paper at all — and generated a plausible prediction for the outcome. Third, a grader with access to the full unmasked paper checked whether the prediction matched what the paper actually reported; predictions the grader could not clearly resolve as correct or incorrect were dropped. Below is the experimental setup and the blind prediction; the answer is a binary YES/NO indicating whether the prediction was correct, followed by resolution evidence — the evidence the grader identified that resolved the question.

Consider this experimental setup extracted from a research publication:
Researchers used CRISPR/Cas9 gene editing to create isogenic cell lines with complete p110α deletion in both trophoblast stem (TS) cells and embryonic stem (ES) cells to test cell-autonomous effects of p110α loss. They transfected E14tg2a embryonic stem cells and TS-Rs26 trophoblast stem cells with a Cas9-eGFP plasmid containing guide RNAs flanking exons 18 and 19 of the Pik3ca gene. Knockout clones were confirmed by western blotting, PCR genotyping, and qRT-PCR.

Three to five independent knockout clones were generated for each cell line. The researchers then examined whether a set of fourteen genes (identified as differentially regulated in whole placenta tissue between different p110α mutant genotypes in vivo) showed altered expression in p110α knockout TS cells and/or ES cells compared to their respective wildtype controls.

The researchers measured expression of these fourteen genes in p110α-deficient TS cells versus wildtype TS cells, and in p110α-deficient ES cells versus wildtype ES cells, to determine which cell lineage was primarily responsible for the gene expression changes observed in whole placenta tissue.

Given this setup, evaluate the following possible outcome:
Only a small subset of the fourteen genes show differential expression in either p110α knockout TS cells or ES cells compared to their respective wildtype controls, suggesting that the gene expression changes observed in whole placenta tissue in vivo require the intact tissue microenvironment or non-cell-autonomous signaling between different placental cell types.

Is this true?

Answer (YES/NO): NO